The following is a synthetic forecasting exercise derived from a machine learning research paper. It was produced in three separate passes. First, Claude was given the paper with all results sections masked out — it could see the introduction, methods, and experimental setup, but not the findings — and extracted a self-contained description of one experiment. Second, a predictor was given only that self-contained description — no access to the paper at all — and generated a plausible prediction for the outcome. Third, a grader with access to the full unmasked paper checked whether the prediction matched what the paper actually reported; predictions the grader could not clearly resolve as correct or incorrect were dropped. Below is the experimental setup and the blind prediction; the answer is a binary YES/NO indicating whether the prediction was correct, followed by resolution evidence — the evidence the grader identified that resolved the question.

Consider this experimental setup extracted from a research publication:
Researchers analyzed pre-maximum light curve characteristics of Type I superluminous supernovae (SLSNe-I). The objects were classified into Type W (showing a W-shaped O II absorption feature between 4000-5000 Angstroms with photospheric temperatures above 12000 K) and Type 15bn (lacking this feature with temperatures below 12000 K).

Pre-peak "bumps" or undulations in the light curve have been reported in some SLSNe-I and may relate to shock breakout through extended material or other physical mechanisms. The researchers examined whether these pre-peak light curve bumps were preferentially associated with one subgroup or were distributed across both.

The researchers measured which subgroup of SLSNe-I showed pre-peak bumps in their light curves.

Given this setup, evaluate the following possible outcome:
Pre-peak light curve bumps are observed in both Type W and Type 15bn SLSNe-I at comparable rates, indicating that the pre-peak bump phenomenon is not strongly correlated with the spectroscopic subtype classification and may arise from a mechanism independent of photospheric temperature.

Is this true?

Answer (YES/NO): NO